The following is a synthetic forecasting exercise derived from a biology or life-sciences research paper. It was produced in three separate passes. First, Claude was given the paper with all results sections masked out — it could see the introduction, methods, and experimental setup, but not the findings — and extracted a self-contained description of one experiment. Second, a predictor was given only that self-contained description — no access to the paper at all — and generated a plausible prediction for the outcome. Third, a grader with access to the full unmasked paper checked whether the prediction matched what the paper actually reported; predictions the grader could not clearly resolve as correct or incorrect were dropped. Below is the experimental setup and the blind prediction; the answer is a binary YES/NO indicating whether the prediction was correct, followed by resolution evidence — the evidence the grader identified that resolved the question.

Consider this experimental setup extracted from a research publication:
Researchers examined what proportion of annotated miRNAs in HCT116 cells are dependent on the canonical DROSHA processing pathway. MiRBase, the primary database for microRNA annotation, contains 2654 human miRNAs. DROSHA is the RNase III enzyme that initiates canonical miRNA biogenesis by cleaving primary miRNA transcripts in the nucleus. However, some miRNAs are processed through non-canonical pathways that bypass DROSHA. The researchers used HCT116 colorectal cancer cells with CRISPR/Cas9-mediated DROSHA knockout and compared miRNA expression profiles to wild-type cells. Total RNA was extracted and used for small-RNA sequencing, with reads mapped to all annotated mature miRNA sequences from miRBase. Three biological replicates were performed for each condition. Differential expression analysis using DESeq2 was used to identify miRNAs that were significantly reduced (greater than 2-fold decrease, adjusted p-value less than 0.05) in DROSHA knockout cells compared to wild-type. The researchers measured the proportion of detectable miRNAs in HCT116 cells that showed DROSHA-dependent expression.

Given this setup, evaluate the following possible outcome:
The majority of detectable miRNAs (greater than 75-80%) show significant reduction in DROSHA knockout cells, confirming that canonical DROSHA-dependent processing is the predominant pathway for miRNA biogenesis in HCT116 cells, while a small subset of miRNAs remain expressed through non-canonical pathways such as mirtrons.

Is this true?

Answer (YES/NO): NO